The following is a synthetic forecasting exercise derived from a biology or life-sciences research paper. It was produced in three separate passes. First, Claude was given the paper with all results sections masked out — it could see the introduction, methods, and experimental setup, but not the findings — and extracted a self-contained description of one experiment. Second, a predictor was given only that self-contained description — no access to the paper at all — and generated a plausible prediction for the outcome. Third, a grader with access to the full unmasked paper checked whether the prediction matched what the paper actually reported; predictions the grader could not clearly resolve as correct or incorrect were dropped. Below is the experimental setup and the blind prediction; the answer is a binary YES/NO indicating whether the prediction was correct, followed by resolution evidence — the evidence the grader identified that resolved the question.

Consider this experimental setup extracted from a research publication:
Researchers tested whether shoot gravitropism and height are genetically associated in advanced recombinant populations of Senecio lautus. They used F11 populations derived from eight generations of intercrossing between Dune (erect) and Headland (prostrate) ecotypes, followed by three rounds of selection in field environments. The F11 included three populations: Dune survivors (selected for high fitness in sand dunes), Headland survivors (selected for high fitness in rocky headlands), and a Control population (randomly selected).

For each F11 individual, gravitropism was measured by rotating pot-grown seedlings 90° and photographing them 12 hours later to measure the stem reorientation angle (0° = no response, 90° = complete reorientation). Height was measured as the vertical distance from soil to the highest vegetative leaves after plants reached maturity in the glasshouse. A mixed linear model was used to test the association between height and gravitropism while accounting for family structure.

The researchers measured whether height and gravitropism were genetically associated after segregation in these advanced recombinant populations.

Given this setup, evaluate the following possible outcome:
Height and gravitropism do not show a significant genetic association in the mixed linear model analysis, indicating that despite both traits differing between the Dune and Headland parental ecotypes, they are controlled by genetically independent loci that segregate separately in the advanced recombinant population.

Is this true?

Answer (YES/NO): NO